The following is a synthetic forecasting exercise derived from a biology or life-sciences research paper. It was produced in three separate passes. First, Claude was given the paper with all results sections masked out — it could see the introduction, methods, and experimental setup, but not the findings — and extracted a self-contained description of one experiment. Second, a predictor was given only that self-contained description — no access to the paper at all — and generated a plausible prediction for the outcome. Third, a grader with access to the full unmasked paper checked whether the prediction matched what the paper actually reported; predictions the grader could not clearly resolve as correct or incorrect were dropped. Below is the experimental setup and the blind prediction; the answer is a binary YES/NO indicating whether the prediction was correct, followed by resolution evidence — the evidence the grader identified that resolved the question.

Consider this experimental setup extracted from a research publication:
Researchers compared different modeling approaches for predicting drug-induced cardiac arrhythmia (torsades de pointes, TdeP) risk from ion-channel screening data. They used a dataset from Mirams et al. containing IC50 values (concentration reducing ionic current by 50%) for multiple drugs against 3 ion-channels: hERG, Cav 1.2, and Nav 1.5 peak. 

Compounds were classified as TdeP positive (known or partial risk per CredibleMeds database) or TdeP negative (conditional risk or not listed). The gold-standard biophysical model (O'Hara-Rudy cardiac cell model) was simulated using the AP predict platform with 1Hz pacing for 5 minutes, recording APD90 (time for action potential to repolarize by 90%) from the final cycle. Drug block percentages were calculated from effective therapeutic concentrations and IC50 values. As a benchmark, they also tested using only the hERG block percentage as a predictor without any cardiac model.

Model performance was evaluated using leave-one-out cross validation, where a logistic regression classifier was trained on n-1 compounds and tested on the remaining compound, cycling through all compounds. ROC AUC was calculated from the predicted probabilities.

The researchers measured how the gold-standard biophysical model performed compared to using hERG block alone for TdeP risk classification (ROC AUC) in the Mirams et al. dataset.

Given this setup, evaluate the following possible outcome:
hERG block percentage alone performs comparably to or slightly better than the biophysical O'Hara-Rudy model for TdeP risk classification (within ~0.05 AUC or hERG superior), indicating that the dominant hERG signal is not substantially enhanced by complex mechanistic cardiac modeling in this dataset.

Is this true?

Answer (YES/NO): YES